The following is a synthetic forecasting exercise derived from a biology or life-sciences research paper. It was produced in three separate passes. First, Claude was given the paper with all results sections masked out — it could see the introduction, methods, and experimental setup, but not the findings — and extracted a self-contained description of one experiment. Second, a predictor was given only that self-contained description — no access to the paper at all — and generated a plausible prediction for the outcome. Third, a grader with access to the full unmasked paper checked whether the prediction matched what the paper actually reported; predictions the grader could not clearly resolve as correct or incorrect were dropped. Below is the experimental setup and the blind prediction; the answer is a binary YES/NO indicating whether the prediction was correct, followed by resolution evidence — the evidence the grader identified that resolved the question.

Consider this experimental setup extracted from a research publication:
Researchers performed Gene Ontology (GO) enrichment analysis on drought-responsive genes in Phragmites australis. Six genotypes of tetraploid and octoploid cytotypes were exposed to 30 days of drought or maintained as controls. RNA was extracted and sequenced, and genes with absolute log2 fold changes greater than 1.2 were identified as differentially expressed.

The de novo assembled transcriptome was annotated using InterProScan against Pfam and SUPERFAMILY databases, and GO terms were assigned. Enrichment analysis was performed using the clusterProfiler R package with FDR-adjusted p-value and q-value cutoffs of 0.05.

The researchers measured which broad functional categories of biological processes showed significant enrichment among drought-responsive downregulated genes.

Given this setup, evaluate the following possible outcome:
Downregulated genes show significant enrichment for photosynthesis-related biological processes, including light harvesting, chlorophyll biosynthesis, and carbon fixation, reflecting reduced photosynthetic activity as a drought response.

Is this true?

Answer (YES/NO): NO